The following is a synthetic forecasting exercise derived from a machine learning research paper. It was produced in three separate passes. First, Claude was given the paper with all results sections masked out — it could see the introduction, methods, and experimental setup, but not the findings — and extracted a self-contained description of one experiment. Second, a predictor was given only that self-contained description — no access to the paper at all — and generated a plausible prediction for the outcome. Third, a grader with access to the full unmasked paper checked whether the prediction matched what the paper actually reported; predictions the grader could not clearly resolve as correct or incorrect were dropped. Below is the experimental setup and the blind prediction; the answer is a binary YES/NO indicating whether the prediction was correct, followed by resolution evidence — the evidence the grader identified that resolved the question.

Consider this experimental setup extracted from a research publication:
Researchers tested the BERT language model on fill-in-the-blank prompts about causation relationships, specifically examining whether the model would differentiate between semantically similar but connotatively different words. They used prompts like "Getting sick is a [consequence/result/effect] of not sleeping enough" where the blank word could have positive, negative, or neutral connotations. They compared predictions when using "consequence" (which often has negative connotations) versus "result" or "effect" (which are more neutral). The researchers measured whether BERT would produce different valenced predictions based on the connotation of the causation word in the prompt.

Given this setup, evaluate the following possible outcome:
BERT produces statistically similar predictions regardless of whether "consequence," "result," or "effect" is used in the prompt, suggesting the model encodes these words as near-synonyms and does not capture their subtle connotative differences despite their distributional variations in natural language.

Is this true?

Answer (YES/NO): NO